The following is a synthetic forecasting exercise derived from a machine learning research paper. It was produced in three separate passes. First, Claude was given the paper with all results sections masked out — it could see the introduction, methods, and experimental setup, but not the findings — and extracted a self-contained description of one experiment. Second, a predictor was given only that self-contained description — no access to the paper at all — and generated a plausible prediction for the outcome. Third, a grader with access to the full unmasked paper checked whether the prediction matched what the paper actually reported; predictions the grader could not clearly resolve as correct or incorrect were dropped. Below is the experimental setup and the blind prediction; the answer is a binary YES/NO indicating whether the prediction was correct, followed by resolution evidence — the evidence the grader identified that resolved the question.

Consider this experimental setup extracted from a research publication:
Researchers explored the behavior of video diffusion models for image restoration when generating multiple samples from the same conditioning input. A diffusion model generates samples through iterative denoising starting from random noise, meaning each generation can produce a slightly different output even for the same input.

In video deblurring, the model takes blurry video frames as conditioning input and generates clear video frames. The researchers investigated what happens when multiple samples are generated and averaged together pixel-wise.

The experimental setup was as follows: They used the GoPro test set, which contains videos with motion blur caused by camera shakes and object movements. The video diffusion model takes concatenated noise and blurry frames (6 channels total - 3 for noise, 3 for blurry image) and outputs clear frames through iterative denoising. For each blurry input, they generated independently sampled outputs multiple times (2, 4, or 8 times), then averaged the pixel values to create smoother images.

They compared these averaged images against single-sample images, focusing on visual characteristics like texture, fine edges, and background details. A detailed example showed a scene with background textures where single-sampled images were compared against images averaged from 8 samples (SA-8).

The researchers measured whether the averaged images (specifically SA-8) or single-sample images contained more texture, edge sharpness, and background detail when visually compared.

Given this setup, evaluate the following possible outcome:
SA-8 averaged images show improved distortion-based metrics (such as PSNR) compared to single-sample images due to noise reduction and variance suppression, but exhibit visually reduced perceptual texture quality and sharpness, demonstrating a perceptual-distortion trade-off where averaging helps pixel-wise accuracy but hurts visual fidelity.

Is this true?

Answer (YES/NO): YES